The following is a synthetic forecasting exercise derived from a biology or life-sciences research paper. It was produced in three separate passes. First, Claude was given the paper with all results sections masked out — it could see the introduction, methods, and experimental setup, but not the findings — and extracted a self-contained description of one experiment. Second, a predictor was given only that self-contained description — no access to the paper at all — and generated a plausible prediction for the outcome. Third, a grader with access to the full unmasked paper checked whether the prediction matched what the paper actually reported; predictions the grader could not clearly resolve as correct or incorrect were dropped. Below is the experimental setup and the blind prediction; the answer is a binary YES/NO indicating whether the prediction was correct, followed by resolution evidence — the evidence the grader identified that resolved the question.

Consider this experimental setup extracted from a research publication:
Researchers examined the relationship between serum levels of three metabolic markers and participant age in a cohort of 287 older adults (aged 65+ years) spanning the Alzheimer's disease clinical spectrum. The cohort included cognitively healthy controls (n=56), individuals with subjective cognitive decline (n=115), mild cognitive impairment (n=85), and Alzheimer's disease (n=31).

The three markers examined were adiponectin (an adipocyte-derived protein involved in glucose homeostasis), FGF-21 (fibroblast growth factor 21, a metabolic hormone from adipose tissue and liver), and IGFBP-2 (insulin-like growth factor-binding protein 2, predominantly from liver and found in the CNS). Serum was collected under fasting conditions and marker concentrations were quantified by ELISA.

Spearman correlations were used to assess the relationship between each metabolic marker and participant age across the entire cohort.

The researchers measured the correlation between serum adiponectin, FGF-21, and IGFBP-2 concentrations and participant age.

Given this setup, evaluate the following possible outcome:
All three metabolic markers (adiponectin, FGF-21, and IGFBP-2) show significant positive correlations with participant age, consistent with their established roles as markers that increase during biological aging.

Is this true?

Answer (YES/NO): NO